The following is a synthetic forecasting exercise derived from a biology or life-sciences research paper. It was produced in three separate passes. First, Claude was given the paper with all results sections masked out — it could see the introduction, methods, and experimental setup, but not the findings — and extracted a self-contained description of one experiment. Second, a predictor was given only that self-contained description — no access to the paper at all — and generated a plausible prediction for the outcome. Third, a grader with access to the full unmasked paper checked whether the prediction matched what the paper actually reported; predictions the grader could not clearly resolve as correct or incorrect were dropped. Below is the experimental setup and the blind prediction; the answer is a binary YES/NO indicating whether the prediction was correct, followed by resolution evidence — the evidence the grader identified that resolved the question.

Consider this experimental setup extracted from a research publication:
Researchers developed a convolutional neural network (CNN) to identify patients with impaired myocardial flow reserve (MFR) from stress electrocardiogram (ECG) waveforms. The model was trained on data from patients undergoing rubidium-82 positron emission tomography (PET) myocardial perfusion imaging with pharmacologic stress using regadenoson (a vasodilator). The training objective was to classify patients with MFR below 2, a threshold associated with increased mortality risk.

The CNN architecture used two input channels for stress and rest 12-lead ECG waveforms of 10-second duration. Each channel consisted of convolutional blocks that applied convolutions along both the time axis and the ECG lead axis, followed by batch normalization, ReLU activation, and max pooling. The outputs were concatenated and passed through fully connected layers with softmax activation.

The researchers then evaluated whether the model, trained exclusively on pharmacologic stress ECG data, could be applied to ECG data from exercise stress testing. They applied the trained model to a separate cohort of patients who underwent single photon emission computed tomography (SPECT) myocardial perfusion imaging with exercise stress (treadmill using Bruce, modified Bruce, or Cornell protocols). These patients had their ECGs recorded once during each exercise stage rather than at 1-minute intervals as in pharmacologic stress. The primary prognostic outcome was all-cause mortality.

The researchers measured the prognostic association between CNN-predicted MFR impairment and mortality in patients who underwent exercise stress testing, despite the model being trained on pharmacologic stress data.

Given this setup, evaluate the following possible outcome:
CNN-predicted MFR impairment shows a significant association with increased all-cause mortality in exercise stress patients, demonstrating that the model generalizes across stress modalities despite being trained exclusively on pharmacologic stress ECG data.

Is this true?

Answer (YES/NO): YES